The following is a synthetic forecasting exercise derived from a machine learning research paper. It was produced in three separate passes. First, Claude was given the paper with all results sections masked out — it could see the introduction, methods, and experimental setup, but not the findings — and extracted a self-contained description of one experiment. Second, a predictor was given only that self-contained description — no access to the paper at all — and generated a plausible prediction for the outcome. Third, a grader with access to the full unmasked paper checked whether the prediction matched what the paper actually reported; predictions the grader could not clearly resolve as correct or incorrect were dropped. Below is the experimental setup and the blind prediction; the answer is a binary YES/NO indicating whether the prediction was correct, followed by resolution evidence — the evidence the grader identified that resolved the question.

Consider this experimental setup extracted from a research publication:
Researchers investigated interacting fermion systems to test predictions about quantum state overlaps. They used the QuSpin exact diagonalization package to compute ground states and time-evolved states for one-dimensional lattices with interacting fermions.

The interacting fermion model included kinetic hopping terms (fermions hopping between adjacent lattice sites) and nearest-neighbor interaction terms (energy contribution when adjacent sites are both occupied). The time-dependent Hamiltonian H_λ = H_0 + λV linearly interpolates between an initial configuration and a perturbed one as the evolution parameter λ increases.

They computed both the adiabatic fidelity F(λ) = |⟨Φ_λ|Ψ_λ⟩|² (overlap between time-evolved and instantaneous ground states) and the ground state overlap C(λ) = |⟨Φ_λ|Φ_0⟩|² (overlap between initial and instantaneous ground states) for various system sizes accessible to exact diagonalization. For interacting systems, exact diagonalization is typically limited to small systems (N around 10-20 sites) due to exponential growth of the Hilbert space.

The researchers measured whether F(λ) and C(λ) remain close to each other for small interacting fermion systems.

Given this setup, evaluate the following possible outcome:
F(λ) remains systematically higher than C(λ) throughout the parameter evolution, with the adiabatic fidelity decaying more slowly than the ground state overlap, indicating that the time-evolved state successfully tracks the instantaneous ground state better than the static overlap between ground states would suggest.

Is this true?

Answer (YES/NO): NO